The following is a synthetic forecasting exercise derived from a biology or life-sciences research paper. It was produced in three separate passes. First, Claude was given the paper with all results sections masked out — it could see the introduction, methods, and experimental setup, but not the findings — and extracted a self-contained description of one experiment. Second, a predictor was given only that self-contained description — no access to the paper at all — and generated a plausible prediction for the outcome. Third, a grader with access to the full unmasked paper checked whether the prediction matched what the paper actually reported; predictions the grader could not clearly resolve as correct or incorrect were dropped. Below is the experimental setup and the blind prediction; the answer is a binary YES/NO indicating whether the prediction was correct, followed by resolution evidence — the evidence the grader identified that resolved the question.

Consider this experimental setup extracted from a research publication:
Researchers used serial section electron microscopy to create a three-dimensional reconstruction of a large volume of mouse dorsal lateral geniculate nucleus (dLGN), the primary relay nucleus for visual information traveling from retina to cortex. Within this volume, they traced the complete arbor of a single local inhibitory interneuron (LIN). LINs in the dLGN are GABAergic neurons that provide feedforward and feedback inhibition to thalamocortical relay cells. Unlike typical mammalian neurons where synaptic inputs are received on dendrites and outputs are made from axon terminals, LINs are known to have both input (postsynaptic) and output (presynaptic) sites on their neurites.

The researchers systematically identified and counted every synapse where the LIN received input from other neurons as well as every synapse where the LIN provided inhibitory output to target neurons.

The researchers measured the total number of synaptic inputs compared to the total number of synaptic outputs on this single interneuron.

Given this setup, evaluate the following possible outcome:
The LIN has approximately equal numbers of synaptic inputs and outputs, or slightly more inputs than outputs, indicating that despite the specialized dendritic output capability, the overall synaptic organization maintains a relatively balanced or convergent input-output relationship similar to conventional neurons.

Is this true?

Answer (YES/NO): YES